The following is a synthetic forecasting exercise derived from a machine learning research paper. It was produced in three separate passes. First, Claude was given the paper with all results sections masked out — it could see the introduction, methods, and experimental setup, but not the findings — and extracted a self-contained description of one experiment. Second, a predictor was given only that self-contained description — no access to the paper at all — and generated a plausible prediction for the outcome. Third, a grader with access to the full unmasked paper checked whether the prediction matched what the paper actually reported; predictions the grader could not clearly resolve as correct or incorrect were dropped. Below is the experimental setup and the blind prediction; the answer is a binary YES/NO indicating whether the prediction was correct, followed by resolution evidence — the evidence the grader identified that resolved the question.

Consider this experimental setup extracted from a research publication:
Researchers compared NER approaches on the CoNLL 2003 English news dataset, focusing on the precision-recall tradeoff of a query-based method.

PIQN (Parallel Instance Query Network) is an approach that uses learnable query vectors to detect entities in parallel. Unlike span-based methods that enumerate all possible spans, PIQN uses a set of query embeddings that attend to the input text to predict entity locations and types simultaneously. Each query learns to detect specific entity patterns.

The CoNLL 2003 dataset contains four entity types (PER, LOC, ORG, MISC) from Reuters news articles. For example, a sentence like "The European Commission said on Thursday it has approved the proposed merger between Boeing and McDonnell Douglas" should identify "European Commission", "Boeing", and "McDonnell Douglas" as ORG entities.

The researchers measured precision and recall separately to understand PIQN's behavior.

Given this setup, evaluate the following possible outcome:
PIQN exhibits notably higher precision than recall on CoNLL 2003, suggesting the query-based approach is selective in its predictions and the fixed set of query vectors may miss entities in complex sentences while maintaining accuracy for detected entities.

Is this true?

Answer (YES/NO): NO